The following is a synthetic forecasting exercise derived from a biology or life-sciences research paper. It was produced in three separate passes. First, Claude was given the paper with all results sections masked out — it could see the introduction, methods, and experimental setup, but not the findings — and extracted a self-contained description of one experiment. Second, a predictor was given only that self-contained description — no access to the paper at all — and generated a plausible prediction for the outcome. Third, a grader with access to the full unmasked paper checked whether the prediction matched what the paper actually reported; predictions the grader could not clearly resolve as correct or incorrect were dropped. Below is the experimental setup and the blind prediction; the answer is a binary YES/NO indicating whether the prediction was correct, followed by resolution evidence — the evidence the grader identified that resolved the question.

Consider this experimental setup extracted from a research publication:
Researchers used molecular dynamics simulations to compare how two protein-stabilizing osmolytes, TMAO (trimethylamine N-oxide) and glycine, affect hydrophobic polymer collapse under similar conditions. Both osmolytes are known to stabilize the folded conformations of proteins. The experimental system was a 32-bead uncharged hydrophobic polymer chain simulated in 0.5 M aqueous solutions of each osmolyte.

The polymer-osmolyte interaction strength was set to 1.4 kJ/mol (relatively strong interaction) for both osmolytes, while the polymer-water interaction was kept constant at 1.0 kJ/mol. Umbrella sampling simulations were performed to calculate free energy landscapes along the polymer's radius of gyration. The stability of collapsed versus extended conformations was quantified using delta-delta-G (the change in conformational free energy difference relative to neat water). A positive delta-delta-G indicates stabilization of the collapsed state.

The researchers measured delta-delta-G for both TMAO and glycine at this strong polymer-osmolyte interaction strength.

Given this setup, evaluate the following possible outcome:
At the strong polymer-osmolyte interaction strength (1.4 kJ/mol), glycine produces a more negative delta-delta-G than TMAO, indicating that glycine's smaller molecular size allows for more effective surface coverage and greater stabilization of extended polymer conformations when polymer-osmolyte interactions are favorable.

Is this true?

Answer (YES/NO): YES